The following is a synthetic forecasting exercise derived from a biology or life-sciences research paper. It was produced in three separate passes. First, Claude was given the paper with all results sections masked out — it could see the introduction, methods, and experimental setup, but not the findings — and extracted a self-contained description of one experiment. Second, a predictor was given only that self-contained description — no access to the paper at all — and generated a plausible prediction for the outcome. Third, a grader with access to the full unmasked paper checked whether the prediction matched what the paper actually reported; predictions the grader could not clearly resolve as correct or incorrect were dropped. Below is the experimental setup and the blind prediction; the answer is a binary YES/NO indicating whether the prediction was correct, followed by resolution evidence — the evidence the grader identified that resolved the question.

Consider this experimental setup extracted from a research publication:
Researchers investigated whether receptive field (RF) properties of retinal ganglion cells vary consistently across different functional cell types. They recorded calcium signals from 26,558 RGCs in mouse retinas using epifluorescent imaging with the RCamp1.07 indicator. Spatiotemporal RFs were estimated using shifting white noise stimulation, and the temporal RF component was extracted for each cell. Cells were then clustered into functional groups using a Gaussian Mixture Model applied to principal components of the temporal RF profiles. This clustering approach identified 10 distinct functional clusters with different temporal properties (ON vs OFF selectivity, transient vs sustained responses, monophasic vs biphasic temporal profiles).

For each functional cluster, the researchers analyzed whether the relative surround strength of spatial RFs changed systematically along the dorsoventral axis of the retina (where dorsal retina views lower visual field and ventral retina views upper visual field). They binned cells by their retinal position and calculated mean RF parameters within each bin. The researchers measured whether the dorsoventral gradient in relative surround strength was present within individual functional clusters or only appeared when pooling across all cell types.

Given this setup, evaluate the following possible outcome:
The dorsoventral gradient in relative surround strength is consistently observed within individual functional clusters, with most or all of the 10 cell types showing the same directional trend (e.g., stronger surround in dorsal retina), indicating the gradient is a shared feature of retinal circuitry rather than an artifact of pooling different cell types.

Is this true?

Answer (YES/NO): YES